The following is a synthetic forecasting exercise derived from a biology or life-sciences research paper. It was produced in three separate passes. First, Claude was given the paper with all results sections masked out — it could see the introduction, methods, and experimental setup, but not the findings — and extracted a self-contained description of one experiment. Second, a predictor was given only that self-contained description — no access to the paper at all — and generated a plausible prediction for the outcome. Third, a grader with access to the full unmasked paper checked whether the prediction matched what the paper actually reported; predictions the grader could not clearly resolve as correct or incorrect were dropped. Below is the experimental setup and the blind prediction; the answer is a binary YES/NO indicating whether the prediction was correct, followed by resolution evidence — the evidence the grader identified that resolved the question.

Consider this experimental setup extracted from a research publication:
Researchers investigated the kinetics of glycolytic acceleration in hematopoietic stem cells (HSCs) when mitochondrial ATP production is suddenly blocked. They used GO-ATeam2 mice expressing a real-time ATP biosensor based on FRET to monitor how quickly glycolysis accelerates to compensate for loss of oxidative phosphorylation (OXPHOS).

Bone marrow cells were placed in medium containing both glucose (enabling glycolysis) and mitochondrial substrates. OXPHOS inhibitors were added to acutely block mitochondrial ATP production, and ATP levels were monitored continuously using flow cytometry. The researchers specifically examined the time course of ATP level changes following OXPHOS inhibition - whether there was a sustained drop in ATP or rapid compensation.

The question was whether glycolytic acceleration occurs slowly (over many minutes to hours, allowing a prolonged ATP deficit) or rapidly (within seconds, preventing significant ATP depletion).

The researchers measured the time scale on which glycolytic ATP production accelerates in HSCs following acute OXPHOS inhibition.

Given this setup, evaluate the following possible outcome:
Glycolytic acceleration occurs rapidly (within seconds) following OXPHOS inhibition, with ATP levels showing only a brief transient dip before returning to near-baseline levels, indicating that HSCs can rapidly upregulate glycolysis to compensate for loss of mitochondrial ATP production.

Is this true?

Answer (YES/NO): YES